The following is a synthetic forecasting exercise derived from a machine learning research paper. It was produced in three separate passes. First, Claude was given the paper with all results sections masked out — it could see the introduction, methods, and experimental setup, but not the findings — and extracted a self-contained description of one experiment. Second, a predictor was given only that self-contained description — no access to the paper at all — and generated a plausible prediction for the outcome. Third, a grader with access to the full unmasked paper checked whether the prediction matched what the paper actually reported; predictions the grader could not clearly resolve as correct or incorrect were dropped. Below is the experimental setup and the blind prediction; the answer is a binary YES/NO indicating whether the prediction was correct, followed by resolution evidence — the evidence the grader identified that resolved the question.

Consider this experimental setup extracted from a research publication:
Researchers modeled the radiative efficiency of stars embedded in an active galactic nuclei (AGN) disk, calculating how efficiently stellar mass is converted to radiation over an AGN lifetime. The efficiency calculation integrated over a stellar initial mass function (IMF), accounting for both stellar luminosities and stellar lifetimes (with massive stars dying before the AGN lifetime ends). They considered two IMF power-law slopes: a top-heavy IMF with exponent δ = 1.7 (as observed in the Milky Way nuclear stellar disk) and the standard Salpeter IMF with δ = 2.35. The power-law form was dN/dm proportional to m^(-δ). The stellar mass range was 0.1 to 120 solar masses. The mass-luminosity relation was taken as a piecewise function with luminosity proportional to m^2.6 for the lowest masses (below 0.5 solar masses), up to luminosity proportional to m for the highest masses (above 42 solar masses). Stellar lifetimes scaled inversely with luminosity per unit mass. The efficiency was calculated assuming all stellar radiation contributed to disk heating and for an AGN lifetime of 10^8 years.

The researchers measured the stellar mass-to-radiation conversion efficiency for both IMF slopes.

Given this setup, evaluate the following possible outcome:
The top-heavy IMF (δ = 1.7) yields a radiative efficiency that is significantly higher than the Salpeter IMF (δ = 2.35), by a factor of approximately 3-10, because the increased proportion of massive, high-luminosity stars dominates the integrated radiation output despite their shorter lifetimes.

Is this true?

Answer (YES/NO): YES